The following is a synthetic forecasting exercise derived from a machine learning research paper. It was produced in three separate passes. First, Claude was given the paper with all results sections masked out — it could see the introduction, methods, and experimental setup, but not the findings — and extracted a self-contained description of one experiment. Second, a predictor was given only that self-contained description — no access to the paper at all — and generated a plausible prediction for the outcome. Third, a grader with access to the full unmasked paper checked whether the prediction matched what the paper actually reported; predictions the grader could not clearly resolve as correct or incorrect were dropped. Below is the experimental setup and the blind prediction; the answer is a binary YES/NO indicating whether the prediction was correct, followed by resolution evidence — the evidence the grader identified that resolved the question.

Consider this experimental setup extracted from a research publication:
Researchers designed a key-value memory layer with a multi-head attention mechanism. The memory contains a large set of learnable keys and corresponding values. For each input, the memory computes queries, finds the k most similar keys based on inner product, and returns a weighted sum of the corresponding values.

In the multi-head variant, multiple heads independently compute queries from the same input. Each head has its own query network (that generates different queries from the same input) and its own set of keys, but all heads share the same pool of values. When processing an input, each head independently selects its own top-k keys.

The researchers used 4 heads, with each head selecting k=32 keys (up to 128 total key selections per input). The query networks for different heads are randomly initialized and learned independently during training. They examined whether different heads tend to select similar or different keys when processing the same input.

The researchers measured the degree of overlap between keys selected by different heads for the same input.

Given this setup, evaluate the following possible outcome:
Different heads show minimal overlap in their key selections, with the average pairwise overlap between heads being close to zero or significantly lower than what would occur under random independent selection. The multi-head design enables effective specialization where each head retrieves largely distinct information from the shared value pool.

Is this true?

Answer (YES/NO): YES